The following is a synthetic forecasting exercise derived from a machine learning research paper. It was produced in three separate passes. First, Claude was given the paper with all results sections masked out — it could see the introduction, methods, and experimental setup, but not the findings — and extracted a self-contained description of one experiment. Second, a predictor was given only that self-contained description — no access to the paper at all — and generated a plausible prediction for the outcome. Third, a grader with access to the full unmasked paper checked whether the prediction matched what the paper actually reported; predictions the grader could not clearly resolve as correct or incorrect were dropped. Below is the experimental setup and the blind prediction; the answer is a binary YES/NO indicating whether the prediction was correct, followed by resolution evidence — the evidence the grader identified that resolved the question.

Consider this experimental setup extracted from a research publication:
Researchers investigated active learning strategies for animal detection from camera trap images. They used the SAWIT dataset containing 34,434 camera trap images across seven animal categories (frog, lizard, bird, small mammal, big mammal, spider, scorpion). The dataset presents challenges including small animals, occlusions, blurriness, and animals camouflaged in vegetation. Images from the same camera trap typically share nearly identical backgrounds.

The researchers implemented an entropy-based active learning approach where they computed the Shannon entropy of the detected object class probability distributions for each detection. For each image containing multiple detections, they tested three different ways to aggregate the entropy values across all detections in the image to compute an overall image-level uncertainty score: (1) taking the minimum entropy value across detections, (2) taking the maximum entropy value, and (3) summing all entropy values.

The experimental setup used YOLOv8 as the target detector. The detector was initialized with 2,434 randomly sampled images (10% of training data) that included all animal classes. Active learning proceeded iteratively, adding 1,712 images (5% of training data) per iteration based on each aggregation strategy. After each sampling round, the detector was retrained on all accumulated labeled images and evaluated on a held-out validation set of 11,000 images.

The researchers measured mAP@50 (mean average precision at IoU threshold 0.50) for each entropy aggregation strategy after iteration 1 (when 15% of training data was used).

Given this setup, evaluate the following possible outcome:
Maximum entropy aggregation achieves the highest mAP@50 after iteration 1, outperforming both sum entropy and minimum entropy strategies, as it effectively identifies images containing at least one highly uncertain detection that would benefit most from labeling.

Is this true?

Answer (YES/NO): NO